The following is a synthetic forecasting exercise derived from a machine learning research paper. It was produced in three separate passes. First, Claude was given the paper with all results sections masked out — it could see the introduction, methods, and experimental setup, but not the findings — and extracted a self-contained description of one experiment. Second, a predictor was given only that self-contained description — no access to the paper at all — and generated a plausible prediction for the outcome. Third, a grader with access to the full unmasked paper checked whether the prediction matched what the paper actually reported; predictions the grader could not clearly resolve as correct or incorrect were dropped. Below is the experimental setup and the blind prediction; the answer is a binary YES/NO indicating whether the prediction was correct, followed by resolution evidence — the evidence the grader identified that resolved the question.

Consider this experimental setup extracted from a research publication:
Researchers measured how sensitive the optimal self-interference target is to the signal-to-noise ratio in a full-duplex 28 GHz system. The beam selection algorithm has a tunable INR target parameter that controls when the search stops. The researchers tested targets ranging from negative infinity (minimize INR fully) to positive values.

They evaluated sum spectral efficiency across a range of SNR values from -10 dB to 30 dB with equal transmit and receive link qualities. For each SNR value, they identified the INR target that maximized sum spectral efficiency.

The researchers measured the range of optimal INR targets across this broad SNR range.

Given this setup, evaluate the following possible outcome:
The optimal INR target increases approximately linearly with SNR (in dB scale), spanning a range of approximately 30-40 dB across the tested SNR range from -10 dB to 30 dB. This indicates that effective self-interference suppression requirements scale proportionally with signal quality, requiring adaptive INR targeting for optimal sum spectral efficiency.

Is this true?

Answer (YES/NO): NO